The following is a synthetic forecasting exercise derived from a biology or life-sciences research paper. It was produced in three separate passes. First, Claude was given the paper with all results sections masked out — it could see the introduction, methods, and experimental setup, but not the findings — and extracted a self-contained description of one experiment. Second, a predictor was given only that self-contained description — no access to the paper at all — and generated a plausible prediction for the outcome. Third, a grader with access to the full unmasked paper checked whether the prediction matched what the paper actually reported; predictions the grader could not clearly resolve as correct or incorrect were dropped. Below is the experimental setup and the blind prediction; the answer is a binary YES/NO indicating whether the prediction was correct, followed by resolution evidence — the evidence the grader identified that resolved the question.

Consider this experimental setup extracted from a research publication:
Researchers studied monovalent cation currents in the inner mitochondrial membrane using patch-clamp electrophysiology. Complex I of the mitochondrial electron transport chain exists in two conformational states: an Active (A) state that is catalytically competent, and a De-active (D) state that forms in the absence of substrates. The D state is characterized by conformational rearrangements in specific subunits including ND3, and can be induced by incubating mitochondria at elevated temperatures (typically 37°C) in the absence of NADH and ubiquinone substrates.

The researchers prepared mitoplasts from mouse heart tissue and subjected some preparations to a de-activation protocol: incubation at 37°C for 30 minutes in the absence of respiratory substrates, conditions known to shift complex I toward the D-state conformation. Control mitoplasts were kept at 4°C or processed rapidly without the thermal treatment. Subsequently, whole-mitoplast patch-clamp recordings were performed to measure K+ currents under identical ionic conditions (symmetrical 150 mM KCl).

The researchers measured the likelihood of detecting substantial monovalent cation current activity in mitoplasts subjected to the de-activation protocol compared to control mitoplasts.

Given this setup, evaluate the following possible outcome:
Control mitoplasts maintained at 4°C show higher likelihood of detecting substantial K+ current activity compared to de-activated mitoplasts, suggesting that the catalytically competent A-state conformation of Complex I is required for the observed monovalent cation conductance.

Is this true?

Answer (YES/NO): NO